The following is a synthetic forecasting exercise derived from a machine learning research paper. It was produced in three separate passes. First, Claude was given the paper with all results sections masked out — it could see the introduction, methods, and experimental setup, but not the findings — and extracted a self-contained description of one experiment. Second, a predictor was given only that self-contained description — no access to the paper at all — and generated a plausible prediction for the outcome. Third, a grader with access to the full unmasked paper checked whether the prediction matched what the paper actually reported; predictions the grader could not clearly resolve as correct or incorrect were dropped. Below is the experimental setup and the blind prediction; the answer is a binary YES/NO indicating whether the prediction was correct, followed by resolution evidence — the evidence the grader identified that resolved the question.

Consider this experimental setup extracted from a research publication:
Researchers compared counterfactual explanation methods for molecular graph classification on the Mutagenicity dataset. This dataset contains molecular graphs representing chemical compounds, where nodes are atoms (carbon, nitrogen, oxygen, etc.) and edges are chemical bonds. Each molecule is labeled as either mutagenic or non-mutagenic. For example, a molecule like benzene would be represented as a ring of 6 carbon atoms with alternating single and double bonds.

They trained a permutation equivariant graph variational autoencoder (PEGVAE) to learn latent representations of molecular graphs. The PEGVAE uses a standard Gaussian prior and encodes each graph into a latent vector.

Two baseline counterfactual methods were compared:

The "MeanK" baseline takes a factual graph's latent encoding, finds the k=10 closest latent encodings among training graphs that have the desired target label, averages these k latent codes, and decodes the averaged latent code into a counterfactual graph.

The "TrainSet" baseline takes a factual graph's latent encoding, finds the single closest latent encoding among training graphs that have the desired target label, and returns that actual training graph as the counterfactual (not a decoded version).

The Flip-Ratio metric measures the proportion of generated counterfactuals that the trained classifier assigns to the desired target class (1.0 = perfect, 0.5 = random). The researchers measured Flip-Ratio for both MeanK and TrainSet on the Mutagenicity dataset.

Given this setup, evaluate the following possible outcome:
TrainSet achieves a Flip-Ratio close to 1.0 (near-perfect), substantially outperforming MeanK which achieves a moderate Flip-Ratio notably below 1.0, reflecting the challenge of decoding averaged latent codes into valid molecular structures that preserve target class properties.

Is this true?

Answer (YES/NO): NO